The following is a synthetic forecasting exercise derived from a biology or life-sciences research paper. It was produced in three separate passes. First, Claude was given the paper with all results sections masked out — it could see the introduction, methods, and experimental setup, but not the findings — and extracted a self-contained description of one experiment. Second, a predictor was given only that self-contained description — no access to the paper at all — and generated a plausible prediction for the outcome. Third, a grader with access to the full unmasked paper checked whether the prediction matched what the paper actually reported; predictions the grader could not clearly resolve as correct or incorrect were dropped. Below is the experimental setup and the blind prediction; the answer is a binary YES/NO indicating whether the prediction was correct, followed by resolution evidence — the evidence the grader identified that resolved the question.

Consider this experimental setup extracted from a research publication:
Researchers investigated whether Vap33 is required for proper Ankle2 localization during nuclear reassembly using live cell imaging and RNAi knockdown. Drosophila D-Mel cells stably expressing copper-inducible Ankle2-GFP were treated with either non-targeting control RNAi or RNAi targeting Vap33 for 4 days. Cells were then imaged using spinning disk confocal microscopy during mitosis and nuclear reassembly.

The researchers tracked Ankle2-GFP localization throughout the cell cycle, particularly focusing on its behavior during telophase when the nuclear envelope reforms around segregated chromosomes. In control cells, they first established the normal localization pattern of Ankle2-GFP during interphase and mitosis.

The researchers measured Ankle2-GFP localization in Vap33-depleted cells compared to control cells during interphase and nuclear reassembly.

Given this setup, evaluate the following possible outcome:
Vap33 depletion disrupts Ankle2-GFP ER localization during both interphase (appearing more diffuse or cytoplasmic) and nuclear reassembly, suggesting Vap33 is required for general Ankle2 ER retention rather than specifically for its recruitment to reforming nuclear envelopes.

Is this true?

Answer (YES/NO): NO